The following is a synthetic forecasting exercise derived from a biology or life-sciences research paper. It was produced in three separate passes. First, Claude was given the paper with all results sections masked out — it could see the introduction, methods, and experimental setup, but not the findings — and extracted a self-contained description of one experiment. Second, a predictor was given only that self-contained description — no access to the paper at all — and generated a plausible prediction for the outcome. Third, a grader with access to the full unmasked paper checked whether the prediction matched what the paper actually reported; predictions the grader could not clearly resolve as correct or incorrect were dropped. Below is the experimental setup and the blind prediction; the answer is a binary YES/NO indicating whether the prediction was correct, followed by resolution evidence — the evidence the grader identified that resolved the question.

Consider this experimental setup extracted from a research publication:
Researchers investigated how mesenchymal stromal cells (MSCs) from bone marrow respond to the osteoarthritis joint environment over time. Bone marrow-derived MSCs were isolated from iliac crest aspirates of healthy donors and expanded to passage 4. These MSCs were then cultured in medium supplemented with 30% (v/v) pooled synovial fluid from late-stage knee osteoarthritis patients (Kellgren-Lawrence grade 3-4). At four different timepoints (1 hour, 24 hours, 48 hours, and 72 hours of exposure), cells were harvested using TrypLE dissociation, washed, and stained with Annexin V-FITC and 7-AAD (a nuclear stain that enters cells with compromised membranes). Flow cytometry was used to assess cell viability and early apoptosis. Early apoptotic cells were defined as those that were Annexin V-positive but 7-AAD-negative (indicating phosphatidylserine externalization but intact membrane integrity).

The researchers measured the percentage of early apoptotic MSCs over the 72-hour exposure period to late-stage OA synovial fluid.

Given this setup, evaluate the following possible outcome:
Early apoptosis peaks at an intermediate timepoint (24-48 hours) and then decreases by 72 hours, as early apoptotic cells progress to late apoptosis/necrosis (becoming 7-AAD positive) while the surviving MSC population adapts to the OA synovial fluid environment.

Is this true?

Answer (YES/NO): NO